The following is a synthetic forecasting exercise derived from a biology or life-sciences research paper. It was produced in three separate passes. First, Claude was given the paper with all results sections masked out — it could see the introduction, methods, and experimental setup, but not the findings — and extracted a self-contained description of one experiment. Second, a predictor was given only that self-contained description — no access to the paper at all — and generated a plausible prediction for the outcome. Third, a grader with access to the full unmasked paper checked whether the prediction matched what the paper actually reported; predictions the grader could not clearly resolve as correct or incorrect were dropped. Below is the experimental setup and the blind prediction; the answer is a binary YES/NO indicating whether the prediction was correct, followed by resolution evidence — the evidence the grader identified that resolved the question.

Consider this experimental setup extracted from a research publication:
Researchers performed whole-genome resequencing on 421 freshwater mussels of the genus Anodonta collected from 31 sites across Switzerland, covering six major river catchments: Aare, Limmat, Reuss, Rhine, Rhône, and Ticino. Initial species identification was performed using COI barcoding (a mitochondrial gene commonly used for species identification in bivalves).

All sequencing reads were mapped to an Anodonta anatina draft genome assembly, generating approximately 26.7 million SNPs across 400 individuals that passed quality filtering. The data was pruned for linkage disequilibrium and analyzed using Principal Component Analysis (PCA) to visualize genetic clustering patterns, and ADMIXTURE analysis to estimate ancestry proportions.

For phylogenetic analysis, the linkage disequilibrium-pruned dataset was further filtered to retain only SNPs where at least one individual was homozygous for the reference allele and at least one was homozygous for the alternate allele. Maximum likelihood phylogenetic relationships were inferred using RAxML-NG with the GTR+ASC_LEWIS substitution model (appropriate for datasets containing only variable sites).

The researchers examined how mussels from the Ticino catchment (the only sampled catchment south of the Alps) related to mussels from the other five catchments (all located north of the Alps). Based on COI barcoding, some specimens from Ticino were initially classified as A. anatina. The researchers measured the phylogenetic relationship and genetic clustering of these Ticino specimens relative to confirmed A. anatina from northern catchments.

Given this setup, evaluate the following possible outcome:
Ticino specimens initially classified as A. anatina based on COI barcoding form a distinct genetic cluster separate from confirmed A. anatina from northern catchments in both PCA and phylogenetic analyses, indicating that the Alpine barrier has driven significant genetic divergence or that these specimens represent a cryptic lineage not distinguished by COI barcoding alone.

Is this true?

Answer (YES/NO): YES